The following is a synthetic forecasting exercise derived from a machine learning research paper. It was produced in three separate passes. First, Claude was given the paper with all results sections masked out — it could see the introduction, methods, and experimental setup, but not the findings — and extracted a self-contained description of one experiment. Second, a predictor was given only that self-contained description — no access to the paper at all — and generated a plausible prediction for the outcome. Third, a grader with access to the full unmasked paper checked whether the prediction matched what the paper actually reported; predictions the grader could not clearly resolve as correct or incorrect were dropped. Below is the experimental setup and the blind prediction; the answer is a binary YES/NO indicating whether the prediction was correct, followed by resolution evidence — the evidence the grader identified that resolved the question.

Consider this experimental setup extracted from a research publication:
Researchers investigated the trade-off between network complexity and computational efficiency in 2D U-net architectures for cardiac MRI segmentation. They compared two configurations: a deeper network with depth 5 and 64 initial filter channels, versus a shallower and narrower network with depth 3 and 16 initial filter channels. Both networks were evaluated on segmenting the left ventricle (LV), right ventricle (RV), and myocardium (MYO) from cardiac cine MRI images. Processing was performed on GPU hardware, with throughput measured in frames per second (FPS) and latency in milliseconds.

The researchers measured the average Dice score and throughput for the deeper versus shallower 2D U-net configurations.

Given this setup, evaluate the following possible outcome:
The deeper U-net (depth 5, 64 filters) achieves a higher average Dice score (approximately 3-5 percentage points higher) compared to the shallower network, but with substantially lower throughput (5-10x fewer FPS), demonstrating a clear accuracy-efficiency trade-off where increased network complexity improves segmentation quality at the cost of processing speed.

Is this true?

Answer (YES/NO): NO